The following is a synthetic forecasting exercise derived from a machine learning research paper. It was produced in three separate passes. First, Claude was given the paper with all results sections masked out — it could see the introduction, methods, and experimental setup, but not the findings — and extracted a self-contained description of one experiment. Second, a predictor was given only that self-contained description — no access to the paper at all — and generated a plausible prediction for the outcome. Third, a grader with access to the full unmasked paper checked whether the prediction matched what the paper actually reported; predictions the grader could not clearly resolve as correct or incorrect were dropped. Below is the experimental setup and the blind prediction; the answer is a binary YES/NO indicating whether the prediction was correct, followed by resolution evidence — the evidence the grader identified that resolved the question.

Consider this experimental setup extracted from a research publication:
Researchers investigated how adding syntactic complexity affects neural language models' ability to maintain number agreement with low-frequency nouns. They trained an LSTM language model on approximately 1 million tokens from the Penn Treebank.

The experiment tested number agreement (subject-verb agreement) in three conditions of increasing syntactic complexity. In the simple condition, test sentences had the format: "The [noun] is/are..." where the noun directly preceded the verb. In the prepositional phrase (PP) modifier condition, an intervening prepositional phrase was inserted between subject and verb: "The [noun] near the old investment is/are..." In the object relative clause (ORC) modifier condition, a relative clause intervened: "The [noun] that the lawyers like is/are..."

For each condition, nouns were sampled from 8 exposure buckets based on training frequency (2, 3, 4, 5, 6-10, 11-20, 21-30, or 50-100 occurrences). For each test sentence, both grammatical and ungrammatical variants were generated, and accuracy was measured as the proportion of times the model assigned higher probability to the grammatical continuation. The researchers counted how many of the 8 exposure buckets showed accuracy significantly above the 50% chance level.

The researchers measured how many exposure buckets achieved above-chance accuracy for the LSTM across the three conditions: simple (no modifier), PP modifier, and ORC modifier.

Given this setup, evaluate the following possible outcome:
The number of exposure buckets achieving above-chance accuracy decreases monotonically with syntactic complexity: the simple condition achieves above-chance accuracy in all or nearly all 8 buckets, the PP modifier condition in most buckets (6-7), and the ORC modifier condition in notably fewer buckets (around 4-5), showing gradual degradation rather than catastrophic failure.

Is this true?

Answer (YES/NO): NO